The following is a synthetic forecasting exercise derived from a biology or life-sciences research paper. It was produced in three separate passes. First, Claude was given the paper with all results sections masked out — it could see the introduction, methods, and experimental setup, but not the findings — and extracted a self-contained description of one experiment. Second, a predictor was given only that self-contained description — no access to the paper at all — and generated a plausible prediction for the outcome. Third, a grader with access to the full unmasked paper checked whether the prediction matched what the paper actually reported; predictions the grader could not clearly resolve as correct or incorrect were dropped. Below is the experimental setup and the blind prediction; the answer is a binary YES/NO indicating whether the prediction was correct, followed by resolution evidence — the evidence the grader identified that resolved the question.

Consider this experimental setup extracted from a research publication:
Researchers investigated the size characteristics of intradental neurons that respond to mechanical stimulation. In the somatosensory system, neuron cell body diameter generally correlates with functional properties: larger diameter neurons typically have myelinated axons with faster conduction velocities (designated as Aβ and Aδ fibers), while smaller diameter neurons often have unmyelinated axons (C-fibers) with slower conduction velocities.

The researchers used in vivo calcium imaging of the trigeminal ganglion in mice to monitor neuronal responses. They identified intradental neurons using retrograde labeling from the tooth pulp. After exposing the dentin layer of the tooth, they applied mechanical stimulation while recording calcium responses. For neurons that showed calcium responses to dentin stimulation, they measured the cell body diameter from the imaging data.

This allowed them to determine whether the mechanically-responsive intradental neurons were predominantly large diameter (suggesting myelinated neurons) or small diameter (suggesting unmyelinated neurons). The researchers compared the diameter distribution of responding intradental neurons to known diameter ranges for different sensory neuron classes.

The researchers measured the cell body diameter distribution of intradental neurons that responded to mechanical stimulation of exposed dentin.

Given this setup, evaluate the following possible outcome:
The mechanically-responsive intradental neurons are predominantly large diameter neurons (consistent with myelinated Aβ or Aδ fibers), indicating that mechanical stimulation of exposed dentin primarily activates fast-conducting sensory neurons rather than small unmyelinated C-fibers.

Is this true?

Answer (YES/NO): YES